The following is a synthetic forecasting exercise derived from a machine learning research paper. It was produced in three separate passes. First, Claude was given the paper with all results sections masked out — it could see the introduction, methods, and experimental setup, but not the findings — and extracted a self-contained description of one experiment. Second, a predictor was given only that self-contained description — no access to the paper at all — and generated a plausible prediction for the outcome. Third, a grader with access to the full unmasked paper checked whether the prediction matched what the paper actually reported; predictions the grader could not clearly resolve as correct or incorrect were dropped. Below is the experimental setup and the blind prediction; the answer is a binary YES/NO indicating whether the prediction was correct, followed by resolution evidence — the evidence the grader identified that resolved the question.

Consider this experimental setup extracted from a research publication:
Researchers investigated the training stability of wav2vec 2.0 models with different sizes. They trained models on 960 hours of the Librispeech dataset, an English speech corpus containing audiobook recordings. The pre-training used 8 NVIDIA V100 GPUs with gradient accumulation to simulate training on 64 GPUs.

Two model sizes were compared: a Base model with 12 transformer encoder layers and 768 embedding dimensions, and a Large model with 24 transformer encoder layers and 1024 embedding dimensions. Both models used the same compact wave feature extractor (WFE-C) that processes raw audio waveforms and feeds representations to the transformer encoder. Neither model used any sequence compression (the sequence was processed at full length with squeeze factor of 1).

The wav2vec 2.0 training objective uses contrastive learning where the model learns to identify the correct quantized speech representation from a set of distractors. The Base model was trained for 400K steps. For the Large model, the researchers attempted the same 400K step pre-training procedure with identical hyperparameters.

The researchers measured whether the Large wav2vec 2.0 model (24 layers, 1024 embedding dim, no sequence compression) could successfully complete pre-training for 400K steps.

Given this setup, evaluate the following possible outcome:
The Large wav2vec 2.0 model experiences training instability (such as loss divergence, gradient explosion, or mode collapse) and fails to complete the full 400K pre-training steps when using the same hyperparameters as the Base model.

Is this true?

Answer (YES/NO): YES